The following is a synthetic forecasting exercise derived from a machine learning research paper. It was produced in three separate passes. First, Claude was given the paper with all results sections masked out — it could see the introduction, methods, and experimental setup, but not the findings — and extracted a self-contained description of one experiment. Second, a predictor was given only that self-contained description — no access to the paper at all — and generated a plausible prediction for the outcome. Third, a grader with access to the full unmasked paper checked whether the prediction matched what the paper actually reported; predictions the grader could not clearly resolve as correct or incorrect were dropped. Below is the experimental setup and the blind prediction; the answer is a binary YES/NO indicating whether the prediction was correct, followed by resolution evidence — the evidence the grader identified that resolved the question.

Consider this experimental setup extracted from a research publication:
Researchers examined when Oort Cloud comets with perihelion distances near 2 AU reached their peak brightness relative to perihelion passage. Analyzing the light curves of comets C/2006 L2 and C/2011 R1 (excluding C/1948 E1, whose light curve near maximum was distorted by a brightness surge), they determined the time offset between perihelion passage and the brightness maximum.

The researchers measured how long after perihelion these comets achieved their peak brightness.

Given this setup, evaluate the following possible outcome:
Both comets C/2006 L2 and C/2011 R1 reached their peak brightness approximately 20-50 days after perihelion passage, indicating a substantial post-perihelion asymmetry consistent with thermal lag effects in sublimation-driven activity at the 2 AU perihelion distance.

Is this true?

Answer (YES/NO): YES